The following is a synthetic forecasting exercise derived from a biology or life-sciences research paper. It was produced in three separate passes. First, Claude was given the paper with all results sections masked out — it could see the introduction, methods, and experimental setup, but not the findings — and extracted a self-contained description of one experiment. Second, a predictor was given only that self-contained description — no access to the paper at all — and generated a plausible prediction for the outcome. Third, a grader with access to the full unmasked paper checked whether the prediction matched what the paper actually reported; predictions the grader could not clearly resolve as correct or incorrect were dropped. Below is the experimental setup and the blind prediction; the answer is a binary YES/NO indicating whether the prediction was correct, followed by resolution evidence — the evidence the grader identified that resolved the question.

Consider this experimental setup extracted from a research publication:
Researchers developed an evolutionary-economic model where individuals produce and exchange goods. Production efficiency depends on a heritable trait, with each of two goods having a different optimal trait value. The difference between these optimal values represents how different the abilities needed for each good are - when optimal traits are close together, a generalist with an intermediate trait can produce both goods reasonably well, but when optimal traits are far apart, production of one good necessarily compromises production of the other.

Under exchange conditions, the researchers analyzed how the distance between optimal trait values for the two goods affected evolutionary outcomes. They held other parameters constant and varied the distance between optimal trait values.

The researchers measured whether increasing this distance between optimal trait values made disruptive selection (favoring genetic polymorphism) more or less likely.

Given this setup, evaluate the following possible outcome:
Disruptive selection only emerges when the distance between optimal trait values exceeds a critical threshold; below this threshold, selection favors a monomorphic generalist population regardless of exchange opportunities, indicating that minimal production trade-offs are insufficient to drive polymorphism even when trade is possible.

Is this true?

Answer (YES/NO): YES